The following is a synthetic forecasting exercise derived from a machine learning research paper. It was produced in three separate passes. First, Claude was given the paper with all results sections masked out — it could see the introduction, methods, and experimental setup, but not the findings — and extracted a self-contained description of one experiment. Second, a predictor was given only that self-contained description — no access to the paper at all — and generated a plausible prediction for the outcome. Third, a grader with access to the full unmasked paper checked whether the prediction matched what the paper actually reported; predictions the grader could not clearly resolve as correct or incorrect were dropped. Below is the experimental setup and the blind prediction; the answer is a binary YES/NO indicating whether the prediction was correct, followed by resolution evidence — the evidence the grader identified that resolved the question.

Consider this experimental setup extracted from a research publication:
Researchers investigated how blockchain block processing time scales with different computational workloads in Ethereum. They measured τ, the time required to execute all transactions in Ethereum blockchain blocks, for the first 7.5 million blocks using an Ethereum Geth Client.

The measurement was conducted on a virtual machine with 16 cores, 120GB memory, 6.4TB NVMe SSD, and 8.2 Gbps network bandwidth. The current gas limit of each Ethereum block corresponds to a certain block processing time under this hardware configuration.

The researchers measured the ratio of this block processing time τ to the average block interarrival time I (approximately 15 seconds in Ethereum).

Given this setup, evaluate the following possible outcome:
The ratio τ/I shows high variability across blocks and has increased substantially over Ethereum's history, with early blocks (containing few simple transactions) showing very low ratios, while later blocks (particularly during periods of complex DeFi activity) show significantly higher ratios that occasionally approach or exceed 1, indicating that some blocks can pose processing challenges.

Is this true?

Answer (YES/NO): NO